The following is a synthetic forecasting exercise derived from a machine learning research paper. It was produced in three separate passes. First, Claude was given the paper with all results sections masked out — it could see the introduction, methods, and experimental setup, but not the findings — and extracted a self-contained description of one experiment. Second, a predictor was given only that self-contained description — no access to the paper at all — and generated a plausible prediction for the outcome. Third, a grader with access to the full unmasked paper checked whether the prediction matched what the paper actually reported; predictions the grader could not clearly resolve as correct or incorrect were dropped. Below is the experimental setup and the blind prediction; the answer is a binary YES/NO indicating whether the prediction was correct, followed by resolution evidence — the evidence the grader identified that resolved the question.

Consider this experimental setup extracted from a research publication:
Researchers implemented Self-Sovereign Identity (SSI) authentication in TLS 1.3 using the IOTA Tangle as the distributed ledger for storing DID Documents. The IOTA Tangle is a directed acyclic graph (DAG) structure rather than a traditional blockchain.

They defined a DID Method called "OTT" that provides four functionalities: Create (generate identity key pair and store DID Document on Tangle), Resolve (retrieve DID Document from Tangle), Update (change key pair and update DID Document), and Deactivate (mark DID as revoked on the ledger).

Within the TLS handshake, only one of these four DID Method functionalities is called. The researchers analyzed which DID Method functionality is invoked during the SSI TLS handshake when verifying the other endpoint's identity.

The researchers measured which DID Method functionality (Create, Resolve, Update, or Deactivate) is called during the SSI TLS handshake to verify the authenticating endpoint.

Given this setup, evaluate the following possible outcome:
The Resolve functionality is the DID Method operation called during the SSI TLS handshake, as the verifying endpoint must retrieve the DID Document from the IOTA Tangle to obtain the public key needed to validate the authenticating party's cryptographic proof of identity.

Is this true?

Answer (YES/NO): YES